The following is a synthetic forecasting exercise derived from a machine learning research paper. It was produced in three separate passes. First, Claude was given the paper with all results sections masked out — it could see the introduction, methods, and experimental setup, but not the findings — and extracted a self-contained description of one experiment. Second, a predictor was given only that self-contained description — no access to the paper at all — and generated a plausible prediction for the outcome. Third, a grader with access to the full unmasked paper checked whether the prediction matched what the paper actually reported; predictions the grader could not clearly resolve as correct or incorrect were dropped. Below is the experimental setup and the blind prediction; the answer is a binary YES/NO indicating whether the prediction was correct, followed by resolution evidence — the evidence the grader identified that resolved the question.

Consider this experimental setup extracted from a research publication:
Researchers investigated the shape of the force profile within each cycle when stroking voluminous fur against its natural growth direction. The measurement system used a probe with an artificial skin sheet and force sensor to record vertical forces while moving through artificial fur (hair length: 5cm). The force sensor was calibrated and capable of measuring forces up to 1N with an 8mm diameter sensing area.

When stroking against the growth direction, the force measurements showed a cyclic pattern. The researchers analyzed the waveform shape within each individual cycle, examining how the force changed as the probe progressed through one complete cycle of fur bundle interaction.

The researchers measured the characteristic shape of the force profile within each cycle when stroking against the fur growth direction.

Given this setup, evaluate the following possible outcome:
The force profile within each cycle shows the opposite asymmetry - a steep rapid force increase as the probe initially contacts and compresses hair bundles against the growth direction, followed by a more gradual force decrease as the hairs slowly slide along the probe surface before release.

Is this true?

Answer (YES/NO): YES